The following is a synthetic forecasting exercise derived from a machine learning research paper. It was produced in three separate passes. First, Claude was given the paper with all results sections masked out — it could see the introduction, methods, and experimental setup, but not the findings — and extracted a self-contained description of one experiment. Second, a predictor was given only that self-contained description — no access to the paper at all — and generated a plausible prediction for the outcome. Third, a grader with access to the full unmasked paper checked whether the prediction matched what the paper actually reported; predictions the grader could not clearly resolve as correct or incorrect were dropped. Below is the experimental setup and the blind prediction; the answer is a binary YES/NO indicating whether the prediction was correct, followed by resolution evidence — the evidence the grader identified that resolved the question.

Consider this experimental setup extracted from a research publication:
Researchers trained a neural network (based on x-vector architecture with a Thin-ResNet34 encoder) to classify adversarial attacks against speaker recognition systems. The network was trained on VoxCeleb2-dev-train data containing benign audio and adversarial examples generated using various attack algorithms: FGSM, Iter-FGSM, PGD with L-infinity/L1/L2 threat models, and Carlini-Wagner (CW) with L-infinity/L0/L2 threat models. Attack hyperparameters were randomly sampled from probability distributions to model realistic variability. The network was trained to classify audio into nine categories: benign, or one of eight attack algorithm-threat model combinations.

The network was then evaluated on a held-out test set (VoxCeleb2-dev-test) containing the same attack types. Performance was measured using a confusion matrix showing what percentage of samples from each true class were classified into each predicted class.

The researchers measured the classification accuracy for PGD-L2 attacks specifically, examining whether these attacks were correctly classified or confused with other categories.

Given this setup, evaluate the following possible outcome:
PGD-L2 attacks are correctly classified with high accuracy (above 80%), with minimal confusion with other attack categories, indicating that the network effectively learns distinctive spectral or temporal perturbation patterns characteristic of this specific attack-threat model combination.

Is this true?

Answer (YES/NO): NO